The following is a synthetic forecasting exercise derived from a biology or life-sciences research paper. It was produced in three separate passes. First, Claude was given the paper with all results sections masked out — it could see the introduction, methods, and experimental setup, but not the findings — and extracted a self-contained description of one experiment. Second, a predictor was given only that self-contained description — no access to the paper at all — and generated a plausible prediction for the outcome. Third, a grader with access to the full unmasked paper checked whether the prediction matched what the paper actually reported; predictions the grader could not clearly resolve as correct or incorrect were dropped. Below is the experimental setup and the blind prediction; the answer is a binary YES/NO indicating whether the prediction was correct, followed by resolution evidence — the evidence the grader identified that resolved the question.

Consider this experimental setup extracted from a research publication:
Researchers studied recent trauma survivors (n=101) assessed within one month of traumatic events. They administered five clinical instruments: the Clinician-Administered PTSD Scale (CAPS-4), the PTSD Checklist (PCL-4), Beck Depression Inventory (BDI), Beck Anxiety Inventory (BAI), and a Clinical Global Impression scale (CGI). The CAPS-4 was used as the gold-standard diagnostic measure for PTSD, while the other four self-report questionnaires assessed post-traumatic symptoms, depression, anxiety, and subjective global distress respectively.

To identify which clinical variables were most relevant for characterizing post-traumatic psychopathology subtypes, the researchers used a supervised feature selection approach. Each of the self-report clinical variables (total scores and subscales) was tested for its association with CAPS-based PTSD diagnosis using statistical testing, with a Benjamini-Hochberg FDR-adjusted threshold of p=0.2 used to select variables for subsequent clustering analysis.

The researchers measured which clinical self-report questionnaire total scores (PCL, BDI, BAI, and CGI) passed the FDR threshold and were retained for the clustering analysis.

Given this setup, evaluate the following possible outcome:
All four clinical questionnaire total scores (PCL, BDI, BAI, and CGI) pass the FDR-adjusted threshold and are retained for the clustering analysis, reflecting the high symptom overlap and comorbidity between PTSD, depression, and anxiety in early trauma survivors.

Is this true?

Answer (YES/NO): YES